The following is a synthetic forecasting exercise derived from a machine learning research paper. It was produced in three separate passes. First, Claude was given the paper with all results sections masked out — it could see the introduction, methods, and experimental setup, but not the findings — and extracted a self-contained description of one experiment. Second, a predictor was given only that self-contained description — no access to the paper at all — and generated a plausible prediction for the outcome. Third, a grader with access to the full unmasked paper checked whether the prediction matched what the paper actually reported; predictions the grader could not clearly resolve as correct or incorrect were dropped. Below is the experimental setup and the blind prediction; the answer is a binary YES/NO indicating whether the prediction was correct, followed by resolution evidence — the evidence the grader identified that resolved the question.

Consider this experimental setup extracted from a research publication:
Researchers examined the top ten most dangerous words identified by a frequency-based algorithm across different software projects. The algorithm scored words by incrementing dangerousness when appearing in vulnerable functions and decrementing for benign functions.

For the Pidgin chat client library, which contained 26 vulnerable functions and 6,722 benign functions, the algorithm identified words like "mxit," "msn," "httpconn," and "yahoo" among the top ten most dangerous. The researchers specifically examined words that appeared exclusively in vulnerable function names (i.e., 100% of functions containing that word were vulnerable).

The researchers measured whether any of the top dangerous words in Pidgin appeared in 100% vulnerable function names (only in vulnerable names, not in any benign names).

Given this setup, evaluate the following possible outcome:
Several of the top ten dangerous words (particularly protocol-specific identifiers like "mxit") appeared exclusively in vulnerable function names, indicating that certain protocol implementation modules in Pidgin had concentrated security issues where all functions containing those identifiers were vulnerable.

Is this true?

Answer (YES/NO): NO